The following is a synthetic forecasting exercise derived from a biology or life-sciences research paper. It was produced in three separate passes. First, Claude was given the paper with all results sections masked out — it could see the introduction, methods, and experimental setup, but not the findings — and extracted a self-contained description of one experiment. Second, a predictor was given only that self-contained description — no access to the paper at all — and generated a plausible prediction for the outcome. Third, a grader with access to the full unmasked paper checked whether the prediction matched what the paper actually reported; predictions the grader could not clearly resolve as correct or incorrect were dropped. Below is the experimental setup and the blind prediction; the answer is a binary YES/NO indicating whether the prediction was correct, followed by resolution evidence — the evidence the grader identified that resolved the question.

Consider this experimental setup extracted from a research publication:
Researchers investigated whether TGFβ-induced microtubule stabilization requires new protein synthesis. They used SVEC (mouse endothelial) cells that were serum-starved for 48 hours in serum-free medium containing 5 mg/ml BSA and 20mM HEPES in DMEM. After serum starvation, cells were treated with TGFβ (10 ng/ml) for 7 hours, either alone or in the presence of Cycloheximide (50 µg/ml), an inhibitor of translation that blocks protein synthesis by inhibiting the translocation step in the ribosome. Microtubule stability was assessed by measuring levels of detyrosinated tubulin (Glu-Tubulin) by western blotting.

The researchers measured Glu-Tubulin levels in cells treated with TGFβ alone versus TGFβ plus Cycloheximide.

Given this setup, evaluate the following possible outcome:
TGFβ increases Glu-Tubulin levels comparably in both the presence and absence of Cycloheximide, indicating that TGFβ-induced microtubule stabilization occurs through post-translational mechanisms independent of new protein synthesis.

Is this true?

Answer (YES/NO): NO